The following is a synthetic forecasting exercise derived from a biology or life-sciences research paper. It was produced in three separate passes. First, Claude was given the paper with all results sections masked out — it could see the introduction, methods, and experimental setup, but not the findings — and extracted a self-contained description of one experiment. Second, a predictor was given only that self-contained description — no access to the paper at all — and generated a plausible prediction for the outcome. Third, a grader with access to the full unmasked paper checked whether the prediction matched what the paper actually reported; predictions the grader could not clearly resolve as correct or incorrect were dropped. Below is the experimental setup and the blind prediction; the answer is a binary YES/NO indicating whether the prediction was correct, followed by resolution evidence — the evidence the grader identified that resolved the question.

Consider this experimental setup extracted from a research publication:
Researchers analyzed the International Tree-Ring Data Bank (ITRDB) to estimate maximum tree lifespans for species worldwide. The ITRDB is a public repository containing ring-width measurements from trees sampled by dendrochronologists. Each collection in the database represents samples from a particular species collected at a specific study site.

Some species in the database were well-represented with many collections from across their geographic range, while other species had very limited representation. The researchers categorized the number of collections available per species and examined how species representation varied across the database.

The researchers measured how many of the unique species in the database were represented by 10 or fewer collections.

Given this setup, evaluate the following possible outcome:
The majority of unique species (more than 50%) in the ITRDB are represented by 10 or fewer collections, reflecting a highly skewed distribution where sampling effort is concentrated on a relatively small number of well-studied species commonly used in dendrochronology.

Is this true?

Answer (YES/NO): YES